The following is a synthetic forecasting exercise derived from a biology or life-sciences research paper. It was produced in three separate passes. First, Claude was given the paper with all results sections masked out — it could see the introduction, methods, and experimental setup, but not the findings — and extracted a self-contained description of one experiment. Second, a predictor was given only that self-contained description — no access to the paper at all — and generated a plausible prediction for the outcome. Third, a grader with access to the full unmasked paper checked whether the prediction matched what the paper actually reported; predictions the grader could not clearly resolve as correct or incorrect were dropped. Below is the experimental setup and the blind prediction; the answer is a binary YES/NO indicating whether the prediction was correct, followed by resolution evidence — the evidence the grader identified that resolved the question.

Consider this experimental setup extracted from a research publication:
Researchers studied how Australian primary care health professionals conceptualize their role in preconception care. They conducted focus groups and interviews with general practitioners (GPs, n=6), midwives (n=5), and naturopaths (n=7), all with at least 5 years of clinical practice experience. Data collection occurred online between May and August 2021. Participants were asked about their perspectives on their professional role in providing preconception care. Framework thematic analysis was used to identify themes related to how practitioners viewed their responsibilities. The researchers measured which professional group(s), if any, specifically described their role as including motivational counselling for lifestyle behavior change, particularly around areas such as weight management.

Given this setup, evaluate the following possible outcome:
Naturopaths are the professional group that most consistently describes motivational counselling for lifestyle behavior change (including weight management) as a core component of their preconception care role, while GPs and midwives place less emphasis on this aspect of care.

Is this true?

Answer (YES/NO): YES